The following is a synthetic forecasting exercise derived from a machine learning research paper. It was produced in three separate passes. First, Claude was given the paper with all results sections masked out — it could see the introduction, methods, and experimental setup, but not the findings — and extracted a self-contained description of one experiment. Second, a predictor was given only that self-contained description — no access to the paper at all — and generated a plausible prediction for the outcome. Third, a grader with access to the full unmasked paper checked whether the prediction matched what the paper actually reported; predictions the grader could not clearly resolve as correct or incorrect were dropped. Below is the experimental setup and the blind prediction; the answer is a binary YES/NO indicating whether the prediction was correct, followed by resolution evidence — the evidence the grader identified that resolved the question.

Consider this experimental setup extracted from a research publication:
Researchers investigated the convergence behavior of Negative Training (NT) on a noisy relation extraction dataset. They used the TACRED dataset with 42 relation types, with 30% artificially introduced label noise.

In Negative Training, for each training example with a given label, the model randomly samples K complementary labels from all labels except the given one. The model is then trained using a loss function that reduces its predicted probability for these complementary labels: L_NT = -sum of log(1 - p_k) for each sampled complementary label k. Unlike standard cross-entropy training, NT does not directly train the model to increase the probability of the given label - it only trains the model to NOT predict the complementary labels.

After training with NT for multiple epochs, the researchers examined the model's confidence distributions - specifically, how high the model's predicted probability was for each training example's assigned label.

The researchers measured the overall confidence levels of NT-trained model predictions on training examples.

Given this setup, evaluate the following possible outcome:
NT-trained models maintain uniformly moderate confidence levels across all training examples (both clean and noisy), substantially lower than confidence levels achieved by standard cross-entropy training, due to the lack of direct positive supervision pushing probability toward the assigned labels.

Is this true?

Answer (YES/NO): NO